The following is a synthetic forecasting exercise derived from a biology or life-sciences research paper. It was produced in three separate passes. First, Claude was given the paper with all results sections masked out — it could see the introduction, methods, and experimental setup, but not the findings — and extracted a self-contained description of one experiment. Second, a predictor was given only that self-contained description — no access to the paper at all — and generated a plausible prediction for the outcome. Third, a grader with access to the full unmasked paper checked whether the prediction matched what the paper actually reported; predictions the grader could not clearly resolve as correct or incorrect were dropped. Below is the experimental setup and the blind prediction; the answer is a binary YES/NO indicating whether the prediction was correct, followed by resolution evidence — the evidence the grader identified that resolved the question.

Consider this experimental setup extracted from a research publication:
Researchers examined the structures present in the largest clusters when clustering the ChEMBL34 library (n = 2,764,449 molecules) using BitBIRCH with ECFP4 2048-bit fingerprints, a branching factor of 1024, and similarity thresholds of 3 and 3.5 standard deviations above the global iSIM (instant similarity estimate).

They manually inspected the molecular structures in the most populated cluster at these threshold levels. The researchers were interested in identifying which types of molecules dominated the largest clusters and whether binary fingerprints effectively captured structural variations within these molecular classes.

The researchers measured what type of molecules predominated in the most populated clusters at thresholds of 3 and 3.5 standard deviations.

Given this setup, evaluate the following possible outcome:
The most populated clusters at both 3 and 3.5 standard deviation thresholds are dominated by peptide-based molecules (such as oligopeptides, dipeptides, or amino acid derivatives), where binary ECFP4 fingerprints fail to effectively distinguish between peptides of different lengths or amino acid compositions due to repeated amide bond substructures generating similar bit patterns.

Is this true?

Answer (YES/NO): YES